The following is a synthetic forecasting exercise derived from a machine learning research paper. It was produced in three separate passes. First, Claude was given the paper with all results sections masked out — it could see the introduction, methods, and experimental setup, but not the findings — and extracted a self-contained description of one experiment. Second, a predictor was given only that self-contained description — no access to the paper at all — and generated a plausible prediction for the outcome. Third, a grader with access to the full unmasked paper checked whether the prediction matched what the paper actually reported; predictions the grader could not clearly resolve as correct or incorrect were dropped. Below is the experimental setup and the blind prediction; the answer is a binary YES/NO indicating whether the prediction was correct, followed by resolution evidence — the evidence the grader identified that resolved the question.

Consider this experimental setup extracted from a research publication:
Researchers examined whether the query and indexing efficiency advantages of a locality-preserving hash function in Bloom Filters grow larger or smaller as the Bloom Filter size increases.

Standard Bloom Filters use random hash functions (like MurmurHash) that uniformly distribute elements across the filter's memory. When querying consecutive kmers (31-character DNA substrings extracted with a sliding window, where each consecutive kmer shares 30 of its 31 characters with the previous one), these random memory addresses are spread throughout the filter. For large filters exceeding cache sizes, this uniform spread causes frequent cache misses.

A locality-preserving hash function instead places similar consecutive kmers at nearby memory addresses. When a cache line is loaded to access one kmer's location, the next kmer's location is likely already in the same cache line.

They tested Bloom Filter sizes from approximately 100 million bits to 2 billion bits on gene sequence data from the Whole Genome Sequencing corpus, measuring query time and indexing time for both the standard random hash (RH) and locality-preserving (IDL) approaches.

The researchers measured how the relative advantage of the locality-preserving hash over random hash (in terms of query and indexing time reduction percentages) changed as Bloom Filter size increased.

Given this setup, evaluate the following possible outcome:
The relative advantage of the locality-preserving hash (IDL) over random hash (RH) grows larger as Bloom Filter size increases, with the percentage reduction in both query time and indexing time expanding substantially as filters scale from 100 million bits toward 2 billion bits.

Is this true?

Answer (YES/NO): YES